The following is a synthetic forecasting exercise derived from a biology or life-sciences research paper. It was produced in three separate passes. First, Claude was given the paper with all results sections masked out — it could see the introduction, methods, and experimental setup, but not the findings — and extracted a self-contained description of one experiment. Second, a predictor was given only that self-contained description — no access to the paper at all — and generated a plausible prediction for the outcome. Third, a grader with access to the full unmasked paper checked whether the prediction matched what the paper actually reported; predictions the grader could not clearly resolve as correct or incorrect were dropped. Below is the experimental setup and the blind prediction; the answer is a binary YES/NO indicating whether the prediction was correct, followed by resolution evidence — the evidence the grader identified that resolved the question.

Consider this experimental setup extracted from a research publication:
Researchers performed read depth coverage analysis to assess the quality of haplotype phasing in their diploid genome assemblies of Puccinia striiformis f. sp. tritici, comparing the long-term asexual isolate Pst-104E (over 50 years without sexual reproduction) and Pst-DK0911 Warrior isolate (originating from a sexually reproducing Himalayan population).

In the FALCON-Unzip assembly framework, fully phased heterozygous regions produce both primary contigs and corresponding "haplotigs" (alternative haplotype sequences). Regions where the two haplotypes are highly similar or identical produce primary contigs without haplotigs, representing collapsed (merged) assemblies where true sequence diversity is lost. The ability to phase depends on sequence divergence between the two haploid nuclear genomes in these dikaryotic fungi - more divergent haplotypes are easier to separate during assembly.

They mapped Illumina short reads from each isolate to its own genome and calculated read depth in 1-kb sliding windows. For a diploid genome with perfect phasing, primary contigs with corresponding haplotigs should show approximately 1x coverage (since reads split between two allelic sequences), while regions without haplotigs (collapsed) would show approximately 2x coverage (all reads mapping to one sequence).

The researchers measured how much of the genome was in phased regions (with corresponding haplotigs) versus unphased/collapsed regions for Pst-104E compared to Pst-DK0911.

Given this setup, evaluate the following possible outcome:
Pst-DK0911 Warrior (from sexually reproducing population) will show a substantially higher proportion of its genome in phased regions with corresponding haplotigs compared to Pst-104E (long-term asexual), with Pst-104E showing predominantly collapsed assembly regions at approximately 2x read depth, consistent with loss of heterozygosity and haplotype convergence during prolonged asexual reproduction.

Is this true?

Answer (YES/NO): NO